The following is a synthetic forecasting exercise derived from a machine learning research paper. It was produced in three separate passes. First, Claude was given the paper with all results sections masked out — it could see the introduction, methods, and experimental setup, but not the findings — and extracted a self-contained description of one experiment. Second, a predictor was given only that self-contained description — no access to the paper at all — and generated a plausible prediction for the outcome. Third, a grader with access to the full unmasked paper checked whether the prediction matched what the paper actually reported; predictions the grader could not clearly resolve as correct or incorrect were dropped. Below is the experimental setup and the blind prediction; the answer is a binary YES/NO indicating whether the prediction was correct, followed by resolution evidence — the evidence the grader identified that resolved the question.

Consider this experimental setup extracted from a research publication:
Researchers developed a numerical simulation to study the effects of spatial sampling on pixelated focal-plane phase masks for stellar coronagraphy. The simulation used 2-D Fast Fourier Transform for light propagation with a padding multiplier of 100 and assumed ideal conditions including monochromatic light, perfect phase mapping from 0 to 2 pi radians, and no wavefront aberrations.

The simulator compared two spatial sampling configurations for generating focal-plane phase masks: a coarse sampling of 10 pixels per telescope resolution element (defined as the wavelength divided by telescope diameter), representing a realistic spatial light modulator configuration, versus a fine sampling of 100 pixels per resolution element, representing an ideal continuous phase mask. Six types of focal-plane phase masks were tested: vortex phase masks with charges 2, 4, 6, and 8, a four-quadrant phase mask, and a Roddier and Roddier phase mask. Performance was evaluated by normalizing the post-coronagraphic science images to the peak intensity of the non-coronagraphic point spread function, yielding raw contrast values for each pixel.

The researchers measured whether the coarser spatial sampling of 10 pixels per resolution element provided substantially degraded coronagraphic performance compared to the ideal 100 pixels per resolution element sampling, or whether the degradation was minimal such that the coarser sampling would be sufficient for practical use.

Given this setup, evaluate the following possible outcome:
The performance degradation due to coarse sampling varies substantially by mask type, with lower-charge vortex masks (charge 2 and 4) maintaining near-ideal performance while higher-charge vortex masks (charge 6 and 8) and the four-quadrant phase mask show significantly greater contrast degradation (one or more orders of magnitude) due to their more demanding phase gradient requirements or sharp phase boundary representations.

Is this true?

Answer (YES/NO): NO